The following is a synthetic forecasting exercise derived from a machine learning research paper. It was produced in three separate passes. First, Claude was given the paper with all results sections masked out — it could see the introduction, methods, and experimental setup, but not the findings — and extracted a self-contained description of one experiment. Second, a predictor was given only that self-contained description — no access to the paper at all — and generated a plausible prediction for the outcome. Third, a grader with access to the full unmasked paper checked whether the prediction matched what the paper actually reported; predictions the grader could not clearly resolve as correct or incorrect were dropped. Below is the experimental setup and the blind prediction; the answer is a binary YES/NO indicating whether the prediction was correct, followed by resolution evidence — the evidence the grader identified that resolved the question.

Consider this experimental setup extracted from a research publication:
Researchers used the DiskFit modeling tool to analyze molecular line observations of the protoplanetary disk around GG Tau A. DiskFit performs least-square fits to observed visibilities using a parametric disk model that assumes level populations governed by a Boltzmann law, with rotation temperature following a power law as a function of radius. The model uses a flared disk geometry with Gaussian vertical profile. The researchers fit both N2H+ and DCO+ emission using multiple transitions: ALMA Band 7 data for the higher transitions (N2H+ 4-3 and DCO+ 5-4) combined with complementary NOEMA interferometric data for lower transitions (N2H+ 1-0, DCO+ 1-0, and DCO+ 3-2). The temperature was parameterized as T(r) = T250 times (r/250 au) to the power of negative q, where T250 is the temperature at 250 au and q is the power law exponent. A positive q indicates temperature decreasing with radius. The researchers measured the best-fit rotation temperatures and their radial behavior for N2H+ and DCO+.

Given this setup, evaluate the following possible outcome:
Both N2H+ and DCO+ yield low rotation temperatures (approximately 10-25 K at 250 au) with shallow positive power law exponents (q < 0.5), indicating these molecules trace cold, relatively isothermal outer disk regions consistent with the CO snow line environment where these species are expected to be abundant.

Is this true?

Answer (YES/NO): NO